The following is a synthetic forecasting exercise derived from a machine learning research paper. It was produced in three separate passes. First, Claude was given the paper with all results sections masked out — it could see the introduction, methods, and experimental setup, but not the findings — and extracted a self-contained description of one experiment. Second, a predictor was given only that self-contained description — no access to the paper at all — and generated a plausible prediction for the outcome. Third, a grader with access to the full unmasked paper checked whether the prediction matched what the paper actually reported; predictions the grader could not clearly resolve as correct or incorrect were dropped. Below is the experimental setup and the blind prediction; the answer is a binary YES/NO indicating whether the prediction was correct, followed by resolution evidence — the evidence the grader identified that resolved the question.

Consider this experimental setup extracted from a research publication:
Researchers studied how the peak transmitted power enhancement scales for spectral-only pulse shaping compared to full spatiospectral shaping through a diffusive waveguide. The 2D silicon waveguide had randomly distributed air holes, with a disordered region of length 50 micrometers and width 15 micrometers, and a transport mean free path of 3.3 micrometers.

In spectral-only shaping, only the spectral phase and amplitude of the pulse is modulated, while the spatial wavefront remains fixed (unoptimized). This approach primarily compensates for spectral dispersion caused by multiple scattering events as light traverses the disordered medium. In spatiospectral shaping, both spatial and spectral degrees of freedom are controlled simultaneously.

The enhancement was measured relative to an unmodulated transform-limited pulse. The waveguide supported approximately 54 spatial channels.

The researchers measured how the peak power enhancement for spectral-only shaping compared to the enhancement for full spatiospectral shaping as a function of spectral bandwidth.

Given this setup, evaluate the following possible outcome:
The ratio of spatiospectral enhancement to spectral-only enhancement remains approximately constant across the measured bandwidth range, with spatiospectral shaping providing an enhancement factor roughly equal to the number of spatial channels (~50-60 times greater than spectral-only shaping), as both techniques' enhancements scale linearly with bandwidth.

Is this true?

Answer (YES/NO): NO